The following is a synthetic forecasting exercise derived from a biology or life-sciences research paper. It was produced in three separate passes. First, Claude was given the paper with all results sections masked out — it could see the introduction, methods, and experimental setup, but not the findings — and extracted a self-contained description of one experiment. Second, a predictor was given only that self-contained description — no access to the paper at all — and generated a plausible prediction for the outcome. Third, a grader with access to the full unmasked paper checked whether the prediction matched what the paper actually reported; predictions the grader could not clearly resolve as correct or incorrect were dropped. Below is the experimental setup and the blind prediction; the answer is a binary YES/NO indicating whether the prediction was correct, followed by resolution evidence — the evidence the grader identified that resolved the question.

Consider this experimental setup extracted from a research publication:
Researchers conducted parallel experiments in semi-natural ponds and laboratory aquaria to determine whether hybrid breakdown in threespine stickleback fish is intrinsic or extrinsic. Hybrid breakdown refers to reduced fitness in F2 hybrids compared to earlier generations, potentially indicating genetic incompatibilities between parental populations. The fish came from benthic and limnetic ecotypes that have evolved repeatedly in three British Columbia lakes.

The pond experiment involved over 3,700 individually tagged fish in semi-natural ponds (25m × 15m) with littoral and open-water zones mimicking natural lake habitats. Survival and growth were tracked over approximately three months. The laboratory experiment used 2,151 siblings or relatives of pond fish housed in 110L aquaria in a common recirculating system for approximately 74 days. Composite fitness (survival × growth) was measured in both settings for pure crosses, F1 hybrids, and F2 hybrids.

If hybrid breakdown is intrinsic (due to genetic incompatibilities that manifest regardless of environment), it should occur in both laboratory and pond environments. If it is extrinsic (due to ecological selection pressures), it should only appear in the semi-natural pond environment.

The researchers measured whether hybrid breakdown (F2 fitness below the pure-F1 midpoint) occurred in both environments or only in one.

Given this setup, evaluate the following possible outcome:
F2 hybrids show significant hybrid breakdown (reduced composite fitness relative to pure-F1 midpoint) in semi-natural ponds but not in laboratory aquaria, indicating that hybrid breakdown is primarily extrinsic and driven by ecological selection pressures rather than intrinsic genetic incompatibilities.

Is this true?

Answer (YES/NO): YES